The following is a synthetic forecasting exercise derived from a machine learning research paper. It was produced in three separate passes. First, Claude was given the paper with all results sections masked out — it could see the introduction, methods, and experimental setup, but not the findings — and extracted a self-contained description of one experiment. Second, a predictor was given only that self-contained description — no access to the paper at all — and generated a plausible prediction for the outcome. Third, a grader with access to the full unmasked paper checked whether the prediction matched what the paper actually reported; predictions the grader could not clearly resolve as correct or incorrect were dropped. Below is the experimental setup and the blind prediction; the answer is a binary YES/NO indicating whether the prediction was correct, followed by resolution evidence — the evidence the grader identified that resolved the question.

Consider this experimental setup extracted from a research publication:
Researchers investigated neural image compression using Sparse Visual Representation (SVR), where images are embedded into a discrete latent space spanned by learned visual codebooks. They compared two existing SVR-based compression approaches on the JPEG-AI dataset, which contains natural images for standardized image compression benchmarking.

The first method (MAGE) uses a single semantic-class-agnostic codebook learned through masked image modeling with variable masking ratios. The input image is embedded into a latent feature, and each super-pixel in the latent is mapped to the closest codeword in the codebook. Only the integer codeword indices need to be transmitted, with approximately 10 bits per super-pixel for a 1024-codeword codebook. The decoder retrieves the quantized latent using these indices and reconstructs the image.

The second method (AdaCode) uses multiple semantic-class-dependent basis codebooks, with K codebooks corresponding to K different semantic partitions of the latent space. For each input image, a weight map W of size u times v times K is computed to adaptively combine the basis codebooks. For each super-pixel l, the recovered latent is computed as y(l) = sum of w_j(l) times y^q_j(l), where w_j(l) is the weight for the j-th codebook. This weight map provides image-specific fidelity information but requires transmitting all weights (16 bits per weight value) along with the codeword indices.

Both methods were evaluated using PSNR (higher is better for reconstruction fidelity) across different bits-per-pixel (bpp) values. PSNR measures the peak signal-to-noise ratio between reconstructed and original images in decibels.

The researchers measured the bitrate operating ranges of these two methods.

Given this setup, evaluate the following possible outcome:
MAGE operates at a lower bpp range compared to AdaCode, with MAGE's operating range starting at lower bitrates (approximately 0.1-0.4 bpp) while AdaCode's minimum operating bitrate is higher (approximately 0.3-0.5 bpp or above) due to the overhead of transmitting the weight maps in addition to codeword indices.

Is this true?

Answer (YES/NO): NO